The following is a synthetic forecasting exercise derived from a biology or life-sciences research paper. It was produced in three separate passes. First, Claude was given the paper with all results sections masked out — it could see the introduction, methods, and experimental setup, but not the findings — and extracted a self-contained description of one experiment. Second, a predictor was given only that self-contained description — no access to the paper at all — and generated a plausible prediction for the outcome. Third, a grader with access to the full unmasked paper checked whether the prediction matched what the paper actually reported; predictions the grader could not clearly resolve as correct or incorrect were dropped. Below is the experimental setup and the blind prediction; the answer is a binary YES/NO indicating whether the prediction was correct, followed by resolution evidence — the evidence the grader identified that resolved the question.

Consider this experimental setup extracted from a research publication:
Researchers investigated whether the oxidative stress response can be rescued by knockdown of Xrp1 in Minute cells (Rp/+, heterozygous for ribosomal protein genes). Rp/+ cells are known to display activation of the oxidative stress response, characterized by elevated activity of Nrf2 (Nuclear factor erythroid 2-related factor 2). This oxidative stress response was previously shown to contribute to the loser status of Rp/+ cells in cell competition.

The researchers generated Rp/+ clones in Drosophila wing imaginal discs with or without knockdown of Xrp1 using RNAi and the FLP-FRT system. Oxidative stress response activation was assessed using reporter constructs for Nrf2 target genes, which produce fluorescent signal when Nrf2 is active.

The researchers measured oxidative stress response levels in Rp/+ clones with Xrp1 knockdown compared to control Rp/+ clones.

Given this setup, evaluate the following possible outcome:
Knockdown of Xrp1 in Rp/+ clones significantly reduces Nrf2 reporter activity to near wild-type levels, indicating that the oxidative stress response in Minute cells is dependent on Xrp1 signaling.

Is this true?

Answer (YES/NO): YES